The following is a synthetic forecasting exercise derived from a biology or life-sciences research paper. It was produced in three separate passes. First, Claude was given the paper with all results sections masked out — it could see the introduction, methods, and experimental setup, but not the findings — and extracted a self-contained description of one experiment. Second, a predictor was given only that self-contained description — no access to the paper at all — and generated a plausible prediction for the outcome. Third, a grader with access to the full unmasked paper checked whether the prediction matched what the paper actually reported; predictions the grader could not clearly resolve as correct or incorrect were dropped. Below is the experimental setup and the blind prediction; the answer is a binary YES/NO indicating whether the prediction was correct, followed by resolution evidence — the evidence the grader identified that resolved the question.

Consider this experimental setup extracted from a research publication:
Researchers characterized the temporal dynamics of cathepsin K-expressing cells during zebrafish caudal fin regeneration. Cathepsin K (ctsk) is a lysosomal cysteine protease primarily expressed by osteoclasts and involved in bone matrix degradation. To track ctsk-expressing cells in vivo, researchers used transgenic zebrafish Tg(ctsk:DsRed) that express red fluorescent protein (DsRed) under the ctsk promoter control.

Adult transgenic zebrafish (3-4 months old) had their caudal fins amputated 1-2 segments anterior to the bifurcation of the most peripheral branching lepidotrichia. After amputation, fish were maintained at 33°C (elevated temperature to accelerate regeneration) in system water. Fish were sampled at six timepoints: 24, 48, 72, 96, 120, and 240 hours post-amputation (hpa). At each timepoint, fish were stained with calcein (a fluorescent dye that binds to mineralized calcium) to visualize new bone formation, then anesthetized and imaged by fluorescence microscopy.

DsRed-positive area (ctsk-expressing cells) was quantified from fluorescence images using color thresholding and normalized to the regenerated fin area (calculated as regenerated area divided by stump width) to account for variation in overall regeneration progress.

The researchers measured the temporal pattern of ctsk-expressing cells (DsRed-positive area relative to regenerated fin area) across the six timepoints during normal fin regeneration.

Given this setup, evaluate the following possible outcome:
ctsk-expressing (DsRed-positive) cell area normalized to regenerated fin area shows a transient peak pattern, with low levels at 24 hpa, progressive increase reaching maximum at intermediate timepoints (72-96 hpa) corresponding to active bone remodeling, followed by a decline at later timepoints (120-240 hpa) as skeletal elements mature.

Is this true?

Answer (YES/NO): NO